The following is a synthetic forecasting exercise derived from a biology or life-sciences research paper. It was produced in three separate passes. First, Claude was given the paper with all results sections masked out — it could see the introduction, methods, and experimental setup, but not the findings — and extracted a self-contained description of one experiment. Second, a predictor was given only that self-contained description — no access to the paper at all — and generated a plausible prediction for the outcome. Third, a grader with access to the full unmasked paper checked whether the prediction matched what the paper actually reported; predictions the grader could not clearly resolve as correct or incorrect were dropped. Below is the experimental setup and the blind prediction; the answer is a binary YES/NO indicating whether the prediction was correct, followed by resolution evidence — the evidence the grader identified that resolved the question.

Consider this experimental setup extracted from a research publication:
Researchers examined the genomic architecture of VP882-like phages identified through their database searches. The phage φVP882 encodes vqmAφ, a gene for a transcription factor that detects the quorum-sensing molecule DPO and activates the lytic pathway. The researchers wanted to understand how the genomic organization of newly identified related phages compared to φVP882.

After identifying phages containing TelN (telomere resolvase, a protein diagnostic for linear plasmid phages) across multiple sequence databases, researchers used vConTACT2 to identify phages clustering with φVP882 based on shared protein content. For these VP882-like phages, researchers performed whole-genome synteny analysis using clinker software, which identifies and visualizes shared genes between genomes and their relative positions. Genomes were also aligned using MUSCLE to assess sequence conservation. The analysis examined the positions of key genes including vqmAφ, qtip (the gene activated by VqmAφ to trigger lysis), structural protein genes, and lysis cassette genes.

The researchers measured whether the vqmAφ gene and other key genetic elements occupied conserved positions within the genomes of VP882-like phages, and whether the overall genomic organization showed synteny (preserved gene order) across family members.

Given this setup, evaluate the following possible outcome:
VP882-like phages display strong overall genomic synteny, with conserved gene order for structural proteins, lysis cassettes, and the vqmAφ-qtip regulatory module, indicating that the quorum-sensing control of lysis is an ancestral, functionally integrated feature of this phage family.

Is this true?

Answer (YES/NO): NO